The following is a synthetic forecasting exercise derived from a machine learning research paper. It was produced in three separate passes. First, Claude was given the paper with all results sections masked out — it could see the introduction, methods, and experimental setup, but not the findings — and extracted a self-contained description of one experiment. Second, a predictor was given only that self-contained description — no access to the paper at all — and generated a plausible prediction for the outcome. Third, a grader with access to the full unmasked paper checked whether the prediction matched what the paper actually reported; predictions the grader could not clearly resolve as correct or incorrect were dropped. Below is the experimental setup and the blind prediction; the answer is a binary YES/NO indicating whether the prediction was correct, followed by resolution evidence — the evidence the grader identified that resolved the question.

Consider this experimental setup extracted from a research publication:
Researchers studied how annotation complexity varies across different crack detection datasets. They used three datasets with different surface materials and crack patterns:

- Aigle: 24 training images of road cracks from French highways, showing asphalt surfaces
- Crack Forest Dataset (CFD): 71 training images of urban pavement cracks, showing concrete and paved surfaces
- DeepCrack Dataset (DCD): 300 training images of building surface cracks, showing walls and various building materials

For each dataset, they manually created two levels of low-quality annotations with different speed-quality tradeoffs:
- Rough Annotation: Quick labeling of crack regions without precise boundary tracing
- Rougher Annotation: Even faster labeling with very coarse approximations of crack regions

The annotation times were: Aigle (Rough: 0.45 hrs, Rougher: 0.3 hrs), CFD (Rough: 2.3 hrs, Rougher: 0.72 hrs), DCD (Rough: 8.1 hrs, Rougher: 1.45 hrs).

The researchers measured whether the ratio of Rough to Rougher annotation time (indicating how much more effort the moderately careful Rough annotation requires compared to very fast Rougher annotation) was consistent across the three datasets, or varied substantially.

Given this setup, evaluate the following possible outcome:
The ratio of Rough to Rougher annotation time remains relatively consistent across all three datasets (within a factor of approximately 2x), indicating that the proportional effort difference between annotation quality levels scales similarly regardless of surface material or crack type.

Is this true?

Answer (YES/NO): NO